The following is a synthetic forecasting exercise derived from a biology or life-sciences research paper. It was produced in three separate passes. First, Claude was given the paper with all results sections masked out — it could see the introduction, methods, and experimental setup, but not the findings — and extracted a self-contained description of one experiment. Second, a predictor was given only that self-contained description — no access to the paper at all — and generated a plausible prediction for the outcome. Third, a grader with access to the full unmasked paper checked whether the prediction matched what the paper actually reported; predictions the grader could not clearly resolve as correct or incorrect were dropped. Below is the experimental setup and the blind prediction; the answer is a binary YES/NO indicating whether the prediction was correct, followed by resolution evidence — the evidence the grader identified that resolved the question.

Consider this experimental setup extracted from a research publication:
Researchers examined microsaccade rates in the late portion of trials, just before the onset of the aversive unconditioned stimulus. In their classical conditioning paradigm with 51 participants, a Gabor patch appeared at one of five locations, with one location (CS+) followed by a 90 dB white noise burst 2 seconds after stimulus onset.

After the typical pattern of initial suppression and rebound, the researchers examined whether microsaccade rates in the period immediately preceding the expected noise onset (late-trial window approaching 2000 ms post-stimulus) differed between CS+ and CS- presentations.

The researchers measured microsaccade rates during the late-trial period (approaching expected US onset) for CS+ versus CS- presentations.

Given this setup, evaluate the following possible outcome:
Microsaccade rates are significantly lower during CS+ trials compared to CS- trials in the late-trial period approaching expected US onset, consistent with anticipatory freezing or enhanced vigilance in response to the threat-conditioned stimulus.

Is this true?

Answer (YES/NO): YES